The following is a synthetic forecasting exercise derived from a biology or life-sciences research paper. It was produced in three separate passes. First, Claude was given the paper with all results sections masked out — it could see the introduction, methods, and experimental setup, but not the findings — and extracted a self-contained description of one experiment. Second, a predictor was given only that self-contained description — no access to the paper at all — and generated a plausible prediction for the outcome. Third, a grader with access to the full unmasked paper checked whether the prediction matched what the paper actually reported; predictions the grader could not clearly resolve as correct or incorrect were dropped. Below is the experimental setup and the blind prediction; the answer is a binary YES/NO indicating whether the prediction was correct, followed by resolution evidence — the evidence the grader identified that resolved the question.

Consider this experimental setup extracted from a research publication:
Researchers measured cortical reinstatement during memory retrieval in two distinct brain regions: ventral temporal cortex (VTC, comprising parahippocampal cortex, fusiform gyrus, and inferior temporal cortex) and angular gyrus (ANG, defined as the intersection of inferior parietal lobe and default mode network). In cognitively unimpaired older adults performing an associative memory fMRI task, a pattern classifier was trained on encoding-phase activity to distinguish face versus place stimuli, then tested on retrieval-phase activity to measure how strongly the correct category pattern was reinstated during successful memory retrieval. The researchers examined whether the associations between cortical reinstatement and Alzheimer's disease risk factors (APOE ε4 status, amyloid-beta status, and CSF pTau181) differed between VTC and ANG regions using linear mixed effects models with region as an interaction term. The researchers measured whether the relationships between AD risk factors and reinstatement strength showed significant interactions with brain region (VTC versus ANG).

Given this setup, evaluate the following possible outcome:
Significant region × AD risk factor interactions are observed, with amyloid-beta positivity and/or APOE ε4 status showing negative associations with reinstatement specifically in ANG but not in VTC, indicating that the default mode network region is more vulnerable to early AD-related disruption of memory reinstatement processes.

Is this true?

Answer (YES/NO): NO